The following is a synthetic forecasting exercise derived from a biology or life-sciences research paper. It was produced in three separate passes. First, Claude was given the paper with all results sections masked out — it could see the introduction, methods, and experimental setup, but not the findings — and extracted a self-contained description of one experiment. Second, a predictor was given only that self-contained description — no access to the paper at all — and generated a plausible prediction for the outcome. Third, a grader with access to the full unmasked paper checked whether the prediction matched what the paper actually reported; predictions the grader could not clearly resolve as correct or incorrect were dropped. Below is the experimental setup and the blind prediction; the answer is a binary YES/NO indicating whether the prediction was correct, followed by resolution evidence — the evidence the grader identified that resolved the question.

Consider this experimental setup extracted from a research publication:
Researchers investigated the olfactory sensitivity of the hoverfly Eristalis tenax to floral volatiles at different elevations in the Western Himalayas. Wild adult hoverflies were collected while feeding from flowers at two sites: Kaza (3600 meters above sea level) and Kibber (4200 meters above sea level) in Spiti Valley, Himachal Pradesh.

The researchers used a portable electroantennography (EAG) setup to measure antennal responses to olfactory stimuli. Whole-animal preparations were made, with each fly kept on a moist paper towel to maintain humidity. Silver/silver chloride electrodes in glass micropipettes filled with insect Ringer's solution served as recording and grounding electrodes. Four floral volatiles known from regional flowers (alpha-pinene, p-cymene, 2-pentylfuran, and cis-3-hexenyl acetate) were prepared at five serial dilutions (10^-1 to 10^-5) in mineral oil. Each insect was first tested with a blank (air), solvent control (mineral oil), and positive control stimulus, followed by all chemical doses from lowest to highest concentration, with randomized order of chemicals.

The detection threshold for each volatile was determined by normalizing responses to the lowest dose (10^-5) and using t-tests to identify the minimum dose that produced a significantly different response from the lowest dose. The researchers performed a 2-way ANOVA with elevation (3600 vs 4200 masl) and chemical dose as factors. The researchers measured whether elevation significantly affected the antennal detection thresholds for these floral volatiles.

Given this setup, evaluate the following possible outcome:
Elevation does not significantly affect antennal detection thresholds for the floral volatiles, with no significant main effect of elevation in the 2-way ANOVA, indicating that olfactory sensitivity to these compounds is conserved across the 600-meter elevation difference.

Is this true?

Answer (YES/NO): NO